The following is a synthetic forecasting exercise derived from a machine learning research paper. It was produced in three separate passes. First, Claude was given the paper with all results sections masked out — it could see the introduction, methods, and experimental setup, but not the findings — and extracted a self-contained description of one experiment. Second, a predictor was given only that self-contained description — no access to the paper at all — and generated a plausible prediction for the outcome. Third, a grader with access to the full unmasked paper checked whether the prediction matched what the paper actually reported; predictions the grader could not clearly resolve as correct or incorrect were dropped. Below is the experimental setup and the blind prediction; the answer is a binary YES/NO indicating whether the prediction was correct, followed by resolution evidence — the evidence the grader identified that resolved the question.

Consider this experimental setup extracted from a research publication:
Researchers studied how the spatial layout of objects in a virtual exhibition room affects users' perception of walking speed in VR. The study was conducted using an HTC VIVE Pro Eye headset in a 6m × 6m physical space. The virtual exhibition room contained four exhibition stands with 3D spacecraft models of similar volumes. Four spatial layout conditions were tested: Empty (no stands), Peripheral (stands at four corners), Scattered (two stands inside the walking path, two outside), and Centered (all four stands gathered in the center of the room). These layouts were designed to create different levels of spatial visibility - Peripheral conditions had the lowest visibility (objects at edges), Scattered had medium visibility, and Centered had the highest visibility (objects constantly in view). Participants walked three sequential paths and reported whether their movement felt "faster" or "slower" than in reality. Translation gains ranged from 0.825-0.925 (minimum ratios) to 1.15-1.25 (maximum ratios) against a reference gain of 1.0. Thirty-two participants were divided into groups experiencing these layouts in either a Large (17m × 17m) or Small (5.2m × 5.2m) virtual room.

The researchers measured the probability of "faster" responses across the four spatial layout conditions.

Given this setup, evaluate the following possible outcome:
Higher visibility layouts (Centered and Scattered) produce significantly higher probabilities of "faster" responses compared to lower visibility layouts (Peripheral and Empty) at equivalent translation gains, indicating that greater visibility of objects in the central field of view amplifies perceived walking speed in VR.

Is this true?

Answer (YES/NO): NO